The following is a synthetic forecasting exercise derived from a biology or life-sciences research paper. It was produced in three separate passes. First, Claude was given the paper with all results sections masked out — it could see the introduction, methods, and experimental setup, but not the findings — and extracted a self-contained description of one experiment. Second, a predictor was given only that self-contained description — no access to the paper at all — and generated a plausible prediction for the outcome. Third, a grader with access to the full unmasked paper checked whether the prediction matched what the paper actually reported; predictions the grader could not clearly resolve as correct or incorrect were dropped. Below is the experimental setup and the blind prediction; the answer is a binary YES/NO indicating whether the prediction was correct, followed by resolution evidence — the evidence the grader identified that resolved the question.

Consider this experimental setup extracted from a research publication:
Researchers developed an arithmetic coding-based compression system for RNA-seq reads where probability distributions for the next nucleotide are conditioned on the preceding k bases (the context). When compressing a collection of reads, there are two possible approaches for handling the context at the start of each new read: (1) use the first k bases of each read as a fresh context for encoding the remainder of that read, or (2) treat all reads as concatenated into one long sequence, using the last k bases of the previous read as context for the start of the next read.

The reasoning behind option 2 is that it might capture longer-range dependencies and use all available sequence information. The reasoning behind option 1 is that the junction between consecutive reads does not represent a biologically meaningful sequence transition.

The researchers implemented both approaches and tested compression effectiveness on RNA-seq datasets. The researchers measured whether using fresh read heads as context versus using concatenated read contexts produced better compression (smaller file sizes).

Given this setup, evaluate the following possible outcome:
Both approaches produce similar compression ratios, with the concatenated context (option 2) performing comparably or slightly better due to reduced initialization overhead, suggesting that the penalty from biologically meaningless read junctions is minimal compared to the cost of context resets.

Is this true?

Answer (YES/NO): NO